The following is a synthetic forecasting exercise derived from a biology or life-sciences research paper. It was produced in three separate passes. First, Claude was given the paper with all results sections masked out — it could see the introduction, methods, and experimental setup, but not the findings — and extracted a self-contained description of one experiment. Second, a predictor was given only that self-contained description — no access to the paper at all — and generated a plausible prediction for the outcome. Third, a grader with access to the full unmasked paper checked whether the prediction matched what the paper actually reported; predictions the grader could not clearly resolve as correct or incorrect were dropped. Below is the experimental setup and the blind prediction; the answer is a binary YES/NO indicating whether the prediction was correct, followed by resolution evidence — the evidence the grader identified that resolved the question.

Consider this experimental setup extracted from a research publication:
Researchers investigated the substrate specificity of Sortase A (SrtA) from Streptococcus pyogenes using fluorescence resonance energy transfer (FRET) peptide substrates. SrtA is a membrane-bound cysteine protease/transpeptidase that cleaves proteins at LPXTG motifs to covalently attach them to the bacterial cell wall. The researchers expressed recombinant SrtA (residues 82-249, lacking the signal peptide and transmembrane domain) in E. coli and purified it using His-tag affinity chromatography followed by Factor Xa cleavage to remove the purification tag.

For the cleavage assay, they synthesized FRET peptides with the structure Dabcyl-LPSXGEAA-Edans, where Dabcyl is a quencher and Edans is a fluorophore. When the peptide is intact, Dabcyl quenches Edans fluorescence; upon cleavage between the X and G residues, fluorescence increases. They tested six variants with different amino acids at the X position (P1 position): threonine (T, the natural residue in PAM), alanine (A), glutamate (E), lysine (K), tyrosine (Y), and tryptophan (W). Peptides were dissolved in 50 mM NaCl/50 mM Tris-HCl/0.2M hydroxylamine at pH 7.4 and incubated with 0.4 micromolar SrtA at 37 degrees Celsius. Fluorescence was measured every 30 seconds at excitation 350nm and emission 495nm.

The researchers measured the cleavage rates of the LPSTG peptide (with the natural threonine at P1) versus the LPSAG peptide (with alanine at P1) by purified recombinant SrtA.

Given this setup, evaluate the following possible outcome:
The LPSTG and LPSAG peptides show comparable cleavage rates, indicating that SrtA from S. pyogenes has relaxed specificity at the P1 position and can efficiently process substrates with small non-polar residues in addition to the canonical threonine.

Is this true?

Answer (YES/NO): NO